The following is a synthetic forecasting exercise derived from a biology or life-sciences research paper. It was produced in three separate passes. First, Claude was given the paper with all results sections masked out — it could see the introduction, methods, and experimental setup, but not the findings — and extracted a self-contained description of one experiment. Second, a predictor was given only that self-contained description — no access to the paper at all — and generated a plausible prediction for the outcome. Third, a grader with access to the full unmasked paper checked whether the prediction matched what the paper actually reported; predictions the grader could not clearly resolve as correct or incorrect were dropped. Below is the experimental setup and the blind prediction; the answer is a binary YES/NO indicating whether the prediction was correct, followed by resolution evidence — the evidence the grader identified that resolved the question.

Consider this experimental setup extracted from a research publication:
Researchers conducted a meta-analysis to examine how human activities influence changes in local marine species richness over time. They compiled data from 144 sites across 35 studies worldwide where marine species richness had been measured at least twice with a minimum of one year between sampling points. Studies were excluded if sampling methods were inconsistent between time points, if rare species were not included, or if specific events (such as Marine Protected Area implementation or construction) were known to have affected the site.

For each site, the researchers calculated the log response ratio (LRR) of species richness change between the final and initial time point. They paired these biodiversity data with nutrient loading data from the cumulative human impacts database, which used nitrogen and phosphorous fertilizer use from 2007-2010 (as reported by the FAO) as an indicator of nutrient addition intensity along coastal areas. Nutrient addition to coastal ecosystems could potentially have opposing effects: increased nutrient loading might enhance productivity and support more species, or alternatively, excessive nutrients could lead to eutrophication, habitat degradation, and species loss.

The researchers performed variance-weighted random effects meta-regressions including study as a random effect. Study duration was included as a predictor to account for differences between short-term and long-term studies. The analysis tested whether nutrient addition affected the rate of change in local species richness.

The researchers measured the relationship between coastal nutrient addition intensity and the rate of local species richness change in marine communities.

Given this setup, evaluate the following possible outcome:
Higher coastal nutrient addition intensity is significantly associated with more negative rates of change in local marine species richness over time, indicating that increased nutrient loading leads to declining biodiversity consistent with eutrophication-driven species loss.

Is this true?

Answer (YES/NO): NO